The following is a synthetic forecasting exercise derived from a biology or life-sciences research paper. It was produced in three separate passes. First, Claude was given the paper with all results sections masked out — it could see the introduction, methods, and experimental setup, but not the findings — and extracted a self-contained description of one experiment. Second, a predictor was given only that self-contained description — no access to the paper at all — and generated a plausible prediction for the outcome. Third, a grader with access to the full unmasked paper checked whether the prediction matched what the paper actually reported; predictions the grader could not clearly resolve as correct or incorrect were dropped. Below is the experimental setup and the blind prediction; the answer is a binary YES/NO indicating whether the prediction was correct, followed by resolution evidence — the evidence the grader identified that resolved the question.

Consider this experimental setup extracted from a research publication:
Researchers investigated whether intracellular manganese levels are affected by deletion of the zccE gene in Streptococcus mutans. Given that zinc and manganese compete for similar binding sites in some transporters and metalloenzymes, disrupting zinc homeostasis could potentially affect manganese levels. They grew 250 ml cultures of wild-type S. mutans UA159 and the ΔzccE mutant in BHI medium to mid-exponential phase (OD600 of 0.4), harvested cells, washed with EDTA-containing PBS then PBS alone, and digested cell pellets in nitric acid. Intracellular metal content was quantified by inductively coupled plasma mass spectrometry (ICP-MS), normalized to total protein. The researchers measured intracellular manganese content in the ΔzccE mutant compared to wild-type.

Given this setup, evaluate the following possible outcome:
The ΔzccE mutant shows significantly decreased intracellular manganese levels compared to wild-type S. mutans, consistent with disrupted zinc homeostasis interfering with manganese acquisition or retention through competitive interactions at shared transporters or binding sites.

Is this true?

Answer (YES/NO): YES